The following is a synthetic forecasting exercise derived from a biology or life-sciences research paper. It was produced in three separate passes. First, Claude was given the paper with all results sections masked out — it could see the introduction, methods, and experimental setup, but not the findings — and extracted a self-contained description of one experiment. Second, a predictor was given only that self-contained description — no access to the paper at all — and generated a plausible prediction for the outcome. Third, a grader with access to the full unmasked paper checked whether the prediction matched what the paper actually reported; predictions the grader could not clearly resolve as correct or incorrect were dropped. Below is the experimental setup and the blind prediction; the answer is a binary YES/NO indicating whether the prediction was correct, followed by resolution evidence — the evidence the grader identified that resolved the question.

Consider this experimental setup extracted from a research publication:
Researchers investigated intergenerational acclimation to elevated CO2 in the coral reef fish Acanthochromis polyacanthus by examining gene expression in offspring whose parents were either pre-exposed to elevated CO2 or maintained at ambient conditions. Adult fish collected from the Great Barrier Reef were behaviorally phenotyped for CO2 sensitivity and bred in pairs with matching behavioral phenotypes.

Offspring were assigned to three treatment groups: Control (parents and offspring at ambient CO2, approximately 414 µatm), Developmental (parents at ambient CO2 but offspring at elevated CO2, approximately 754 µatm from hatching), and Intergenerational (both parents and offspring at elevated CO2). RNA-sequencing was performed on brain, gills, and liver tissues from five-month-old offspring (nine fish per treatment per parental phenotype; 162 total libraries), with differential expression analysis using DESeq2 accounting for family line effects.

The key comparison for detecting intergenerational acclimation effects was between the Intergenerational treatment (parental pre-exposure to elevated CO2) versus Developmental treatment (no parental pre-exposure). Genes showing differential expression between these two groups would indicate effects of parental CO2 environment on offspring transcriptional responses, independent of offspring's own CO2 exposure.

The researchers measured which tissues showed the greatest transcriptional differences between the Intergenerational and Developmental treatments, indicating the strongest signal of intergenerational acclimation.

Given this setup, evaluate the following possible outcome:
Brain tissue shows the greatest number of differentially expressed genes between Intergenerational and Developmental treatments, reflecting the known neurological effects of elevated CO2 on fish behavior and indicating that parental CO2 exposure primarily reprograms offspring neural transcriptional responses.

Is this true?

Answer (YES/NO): NO